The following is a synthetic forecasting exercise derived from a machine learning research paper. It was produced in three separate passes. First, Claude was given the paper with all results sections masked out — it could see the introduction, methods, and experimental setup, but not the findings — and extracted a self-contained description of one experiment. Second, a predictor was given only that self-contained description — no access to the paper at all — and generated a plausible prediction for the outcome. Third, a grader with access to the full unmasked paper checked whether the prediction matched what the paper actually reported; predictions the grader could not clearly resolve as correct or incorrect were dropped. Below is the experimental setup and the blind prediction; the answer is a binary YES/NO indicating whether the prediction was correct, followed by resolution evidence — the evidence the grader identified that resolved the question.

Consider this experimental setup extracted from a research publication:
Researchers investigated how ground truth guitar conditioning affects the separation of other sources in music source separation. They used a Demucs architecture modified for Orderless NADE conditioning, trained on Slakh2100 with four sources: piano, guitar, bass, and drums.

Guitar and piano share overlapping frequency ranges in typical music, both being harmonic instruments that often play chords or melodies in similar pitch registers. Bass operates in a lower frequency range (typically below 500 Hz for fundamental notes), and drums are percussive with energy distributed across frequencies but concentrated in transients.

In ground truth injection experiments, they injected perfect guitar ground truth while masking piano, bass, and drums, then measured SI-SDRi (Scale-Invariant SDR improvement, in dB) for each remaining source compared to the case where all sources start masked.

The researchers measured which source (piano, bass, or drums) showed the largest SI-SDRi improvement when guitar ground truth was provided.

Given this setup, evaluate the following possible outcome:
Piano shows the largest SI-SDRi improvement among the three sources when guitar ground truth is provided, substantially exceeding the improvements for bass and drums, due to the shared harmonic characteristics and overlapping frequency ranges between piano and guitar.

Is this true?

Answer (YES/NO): YES